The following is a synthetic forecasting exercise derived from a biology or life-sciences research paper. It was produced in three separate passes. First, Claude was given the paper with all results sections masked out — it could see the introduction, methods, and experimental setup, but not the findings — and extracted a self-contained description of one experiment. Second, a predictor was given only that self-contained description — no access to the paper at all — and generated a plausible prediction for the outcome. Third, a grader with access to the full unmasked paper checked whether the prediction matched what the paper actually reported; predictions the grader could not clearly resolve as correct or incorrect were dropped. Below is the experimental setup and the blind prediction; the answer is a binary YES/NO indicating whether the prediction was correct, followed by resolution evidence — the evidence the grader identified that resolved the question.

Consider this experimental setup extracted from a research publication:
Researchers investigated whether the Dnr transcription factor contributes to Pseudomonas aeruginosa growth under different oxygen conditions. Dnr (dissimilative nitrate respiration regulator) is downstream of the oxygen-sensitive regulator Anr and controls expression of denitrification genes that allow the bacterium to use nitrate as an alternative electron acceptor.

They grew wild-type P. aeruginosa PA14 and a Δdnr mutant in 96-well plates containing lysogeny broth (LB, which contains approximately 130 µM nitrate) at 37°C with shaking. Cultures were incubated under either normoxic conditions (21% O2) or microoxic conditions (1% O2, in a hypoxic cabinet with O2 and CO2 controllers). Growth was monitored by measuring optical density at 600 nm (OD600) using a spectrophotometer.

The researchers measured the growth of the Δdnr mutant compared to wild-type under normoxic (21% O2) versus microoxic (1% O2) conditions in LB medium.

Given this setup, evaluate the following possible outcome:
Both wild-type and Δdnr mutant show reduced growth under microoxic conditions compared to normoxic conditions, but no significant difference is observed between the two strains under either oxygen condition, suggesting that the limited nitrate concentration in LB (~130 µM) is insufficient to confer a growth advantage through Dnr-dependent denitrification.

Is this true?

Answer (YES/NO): NO